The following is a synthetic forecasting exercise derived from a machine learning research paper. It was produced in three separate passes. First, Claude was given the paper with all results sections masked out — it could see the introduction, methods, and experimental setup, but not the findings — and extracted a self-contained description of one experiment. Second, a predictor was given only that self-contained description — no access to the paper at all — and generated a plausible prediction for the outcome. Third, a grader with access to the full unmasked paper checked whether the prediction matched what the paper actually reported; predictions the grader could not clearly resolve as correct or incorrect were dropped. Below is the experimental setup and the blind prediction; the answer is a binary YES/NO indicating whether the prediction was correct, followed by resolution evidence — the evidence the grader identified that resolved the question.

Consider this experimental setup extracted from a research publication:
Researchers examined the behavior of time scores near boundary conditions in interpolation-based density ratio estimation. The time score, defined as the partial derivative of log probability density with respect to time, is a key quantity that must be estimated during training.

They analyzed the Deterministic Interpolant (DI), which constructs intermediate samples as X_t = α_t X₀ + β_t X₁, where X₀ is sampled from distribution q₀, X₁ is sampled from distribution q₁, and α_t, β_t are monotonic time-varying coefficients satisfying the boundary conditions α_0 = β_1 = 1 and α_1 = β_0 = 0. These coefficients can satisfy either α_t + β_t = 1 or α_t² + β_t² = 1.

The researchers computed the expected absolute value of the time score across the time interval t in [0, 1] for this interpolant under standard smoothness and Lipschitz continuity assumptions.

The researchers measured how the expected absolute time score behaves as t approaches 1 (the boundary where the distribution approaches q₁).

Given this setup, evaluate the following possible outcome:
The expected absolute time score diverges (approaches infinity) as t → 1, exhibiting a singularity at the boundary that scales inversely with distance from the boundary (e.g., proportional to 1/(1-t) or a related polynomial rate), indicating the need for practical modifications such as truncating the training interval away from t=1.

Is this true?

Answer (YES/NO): YES